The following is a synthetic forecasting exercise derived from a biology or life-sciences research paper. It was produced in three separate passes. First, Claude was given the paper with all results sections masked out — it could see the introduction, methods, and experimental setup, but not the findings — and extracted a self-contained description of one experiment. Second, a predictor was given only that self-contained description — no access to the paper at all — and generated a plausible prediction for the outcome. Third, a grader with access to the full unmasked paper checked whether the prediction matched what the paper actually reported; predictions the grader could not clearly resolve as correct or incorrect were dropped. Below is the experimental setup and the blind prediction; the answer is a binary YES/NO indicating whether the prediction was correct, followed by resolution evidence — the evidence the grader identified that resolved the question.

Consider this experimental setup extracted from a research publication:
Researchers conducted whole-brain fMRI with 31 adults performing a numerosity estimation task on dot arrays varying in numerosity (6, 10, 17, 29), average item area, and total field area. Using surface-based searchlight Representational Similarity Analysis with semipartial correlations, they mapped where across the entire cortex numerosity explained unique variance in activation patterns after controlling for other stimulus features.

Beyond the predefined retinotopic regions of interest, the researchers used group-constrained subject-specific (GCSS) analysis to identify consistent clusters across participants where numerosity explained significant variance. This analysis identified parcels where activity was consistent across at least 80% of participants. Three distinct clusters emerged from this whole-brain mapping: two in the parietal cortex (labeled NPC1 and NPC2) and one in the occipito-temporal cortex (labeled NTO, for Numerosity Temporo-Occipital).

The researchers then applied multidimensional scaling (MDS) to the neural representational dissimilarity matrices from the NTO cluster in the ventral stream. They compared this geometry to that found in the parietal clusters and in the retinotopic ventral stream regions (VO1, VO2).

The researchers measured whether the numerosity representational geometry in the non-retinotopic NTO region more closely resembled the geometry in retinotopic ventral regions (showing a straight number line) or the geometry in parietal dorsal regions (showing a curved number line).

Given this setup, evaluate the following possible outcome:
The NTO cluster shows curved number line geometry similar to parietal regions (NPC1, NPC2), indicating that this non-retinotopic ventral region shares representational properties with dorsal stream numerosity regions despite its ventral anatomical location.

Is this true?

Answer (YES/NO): YES